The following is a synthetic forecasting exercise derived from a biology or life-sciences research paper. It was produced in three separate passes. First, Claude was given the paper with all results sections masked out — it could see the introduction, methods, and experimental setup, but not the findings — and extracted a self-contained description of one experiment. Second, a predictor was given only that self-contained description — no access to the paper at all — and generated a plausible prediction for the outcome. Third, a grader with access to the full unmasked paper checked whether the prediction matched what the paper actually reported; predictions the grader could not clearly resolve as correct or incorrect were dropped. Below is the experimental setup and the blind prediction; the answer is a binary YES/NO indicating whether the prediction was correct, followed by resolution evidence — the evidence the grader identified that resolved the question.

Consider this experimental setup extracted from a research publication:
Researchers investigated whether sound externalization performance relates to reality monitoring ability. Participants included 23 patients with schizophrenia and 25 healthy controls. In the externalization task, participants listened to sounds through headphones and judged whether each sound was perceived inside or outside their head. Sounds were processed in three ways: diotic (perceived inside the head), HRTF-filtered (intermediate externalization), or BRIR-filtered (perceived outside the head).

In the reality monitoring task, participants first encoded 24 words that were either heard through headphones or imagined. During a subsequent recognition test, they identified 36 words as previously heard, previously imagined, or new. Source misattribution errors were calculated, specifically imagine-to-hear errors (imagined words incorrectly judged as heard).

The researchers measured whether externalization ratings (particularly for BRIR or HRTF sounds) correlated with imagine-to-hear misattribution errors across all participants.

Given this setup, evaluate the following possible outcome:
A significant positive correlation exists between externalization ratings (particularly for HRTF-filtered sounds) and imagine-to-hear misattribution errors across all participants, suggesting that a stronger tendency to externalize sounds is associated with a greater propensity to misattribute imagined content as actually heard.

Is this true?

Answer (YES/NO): NO